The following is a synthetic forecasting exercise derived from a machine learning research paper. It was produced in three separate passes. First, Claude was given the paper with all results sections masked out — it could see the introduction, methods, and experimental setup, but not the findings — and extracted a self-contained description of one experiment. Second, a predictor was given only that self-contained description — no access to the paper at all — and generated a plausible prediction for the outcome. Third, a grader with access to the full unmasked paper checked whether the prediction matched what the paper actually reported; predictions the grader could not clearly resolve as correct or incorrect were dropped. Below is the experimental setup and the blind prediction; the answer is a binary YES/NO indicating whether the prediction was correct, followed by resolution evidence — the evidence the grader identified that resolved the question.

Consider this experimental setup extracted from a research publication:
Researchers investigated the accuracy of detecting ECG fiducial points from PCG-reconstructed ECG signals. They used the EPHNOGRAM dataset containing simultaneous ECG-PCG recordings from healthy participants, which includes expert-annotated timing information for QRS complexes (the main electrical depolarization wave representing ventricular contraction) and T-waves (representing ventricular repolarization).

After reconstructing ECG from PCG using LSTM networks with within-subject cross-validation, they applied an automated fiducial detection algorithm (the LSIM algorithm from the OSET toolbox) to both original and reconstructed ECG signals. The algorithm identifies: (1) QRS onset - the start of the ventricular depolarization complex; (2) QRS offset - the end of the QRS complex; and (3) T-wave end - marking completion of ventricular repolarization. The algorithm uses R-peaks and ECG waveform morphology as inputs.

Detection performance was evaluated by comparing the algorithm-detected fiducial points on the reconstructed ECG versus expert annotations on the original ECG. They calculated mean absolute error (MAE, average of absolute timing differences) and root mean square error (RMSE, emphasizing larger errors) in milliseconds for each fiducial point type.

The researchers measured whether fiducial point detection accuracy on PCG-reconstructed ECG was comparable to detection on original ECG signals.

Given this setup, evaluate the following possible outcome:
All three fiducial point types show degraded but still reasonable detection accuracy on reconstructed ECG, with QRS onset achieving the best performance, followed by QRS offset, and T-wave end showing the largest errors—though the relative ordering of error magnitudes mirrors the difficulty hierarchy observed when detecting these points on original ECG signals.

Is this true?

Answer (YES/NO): NO